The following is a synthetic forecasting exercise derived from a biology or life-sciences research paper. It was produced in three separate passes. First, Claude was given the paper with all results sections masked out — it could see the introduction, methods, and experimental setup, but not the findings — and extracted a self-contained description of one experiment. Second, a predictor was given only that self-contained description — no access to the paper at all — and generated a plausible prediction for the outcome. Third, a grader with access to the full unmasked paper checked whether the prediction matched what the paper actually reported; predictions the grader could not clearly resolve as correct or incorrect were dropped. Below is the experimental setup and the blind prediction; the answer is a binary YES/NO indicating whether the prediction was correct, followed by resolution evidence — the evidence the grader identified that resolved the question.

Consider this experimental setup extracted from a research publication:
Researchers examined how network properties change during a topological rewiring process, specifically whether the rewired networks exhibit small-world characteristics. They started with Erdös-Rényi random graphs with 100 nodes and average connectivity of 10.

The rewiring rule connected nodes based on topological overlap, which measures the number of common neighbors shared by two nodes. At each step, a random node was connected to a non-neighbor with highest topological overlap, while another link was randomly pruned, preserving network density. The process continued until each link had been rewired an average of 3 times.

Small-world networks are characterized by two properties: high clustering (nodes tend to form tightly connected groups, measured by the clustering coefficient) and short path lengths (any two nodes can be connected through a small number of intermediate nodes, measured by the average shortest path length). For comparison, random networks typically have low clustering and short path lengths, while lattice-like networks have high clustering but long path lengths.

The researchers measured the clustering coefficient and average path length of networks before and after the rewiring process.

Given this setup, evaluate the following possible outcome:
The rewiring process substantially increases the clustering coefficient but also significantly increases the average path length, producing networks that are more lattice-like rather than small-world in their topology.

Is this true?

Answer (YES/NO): NO